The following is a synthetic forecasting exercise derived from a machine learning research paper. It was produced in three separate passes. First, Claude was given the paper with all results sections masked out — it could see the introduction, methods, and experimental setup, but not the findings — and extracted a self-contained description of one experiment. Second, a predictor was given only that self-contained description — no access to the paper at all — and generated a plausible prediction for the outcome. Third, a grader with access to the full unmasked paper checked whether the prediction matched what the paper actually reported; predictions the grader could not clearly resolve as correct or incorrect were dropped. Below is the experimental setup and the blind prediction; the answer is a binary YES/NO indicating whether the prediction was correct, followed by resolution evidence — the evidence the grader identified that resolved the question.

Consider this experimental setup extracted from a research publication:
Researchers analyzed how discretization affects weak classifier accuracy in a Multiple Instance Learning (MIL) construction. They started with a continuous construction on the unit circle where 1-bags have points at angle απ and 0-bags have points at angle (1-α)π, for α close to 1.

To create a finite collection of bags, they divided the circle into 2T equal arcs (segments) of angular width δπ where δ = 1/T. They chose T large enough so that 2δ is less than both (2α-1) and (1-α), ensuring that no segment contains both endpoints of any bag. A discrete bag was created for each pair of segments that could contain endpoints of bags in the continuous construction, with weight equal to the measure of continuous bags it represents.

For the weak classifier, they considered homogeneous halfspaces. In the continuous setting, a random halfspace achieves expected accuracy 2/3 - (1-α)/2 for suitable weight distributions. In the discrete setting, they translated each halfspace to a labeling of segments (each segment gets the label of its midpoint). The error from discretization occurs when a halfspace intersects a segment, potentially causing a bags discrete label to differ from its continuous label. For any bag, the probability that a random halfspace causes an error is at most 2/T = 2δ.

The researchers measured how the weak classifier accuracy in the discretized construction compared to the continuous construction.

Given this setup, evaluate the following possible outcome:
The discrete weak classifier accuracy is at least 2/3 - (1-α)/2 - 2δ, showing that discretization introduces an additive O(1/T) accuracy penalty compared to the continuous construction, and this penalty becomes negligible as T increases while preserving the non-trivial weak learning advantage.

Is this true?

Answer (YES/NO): YES